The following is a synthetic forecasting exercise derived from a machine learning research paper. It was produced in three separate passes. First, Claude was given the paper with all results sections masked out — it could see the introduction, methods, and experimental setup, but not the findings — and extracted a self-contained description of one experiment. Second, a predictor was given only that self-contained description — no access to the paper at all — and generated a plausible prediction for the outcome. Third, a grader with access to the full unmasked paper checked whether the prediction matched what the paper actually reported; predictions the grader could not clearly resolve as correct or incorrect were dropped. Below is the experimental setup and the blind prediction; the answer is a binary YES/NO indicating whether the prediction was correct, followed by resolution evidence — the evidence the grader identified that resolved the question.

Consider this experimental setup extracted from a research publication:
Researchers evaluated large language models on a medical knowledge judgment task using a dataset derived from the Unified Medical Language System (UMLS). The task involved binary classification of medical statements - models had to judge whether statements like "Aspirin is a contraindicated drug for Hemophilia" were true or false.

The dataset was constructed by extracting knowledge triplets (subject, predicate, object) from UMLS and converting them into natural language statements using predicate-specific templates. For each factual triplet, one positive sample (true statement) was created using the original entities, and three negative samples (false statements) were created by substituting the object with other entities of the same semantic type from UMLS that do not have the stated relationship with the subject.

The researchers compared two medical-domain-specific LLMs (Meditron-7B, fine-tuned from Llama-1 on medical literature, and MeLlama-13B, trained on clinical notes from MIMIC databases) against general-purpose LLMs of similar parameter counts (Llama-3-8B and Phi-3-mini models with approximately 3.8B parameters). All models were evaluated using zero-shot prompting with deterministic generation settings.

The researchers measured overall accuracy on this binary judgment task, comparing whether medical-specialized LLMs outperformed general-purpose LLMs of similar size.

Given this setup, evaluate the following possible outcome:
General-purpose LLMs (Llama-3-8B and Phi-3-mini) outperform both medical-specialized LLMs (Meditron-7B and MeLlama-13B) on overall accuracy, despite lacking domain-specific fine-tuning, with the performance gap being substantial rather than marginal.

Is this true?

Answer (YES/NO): NO